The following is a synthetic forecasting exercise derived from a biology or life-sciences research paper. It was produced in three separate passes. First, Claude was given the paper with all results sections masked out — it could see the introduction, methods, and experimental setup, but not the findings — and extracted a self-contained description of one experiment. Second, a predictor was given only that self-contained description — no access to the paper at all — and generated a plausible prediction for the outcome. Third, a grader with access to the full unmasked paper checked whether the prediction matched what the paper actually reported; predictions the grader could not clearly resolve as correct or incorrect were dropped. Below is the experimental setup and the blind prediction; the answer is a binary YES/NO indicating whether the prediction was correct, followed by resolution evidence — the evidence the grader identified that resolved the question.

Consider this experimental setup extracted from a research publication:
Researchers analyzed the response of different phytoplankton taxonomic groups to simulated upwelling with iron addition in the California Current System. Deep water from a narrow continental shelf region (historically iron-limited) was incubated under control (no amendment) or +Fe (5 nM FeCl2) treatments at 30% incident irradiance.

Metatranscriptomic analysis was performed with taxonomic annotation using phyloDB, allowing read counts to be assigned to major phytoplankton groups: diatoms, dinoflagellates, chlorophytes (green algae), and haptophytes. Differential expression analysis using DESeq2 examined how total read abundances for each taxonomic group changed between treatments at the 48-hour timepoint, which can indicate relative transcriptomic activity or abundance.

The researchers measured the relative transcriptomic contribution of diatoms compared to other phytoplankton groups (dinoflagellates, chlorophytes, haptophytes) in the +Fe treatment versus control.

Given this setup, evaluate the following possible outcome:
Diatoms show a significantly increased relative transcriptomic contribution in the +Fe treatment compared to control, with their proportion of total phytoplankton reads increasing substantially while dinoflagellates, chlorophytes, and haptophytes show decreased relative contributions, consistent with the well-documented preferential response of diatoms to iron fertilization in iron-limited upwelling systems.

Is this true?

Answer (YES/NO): NO